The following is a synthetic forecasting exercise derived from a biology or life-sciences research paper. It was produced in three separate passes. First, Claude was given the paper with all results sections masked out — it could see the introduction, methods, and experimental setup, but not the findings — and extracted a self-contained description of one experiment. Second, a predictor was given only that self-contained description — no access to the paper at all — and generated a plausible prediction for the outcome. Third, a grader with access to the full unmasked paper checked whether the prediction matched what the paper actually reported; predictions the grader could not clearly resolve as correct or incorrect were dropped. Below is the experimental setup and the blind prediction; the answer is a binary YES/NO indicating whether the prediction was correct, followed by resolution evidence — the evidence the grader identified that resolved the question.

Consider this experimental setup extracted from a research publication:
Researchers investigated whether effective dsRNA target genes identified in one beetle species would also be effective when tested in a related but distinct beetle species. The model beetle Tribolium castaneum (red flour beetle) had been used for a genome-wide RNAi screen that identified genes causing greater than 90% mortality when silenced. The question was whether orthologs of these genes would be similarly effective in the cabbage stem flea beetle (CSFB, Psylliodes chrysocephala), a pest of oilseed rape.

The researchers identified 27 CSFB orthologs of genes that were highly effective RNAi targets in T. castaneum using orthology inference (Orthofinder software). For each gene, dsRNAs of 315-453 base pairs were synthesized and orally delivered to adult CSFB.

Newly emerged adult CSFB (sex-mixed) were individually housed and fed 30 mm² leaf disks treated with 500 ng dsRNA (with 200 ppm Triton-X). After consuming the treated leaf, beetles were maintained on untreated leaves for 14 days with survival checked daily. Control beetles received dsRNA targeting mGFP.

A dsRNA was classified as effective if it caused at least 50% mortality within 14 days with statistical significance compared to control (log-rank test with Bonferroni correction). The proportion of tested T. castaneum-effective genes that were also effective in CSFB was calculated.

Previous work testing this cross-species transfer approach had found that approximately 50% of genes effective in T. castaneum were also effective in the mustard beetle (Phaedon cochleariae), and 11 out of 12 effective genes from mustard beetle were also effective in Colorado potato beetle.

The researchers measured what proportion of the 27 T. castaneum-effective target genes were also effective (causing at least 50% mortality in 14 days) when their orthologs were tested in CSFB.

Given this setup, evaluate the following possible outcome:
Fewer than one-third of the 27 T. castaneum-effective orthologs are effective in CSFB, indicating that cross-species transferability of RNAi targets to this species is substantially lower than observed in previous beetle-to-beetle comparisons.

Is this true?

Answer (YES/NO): NO